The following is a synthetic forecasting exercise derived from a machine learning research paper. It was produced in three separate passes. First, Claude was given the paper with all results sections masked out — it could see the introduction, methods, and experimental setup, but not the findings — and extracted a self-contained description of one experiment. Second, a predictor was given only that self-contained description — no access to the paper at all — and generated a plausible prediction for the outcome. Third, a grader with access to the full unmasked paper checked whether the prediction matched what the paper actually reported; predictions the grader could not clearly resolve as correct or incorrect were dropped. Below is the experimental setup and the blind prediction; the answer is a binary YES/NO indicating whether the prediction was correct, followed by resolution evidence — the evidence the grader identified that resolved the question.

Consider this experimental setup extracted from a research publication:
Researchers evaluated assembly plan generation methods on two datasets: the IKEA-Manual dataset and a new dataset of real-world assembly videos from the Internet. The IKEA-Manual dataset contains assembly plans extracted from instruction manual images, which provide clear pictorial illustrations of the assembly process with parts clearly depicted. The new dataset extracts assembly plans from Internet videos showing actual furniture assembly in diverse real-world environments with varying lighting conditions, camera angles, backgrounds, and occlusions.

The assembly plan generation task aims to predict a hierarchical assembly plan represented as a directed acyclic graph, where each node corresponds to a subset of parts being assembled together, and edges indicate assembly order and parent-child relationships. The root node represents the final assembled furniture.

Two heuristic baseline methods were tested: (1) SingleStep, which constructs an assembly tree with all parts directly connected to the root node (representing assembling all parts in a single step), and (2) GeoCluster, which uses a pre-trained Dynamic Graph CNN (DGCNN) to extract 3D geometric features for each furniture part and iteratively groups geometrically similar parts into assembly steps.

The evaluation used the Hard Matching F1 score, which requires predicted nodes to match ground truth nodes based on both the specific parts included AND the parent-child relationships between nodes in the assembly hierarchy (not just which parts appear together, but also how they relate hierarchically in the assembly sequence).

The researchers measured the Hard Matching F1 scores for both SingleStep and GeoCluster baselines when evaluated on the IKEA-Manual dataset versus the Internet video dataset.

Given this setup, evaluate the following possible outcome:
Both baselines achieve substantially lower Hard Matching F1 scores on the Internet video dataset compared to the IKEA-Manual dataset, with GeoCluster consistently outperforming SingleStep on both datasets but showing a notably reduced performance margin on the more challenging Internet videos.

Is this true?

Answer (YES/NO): NO